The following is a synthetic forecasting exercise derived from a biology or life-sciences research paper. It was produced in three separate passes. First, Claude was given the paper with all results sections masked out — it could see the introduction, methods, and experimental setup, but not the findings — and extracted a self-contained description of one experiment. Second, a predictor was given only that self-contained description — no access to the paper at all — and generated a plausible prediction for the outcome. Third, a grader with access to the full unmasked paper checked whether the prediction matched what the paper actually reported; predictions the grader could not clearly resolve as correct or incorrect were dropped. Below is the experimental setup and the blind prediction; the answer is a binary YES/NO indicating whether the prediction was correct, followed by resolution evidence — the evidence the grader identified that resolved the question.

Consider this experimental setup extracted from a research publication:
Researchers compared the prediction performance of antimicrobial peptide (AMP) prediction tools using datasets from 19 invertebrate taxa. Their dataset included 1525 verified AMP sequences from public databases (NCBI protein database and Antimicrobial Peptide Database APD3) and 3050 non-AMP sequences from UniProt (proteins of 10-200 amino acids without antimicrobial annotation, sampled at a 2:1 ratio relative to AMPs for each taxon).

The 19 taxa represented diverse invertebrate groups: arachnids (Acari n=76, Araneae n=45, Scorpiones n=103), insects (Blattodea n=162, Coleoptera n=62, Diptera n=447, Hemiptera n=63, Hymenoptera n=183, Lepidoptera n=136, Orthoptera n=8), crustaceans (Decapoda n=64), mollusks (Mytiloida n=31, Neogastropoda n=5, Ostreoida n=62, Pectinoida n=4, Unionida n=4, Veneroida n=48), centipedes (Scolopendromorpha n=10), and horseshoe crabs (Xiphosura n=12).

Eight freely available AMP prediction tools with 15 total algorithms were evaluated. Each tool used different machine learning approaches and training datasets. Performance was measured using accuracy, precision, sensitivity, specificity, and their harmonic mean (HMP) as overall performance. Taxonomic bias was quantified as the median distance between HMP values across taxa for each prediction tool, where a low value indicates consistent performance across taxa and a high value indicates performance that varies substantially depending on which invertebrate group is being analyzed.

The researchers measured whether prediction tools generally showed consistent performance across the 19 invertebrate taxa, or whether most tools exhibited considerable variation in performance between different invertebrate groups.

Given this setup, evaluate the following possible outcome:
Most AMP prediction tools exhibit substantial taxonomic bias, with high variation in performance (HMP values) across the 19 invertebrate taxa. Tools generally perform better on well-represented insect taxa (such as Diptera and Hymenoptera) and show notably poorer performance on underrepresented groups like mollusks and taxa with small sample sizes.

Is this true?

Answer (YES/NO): NO